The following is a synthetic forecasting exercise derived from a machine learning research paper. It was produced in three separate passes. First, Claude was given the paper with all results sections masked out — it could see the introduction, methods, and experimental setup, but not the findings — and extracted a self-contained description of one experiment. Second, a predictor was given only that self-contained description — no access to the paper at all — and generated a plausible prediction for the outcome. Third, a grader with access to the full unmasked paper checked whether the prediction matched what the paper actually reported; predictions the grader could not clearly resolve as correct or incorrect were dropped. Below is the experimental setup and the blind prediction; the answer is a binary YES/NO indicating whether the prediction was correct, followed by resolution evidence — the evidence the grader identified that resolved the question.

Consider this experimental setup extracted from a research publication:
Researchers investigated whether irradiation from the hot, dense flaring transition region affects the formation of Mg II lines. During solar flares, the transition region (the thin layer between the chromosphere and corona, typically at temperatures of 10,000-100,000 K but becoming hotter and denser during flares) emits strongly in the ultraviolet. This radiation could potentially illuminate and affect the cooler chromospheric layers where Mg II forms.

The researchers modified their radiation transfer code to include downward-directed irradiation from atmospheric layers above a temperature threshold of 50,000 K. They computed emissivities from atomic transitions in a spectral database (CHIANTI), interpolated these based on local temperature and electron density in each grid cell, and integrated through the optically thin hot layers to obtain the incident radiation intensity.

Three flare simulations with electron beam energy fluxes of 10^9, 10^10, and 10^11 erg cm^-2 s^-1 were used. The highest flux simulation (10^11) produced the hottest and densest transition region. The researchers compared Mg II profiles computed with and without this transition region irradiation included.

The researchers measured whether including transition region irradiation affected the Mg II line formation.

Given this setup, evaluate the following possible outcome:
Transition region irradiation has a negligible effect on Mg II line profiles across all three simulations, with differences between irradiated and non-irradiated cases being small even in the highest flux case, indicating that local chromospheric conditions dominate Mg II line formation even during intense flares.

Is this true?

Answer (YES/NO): NO